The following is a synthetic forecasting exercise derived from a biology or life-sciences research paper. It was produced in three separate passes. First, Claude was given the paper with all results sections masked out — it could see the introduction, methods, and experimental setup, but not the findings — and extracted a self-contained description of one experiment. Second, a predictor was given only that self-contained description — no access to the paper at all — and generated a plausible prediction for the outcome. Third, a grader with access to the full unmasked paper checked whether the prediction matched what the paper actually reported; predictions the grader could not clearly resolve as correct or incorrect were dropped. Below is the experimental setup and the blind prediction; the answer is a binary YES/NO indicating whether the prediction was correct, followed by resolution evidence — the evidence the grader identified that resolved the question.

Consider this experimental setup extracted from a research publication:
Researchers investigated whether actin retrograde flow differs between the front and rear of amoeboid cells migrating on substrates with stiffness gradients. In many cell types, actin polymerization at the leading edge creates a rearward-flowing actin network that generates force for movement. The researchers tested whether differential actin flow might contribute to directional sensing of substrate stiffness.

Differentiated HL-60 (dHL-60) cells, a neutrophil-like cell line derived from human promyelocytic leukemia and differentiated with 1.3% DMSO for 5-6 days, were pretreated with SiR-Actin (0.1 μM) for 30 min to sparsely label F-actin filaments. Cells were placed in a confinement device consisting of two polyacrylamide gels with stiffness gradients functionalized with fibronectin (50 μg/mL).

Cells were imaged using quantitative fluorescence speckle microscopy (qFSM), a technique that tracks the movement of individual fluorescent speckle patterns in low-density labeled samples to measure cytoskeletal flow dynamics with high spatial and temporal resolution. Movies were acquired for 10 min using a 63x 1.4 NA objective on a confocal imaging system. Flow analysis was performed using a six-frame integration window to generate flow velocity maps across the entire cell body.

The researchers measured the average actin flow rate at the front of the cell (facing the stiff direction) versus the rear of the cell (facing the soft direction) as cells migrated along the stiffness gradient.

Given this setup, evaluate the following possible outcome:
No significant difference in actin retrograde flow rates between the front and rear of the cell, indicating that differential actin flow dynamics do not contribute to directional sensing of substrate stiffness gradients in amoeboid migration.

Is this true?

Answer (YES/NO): YES